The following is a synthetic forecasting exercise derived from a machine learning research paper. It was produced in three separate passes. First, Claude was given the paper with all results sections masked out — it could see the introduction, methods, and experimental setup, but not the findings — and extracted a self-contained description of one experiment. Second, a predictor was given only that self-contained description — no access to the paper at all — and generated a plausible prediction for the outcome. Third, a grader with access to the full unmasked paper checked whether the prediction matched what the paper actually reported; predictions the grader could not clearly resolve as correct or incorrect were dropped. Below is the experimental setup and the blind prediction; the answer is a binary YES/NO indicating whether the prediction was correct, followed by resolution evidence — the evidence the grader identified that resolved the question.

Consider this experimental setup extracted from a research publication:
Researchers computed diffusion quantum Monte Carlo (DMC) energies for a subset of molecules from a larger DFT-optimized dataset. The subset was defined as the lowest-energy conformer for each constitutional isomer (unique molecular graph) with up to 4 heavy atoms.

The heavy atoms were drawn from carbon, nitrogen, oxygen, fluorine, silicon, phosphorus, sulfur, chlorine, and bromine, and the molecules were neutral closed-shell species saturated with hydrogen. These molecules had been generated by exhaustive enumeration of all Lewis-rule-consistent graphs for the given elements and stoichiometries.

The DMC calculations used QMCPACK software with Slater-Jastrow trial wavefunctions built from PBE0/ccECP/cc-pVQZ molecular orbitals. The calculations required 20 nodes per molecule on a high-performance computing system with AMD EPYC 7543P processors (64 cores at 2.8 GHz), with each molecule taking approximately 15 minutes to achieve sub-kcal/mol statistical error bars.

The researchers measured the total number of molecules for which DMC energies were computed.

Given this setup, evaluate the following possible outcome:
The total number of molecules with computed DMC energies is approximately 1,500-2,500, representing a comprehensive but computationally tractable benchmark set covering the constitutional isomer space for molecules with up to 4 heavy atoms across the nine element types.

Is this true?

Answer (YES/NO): NO